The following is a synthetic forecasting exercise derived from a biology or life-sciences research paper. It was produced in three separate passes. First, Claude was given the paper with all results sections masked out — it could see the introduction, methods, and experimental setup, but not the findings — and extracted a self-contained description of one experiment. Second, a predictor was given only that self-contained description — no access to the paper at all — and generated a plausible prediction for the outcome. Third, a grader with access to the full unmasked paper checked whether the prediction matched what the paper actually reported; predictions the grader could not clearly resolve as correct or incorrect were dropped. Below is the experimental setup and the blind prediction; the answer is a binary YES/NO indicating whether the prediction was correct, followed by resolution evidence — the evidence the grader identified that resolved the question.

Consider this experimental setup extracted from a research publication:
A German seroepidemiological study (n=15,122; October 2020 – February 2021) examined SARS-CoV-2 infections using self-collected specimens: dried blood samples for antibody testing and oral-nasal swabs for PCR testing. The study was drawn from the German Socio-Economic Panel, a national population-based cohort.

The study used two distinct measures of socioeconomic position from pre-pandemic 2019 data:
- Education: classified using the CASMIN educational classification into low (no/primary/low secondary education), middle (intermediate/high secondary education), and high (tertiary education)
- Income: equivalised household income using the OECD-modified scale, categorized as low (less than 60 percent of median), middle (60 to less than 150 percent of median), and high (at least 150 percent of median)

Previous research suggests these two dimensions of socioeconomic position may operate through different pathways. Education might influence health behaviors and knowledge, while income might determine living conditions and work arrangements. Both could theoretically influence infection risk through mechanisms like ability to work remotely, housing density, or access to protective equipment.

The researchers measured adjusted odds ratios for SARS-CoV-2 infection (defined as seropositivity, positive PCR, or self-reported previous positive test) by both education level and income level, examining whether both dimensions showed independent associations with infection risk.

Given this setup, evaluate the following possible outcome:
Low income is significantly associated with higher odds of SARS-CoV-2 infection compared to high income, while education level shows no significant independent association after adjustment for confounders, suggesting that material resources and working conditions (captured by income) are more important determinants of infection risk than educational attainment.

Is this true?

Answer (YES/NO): NO